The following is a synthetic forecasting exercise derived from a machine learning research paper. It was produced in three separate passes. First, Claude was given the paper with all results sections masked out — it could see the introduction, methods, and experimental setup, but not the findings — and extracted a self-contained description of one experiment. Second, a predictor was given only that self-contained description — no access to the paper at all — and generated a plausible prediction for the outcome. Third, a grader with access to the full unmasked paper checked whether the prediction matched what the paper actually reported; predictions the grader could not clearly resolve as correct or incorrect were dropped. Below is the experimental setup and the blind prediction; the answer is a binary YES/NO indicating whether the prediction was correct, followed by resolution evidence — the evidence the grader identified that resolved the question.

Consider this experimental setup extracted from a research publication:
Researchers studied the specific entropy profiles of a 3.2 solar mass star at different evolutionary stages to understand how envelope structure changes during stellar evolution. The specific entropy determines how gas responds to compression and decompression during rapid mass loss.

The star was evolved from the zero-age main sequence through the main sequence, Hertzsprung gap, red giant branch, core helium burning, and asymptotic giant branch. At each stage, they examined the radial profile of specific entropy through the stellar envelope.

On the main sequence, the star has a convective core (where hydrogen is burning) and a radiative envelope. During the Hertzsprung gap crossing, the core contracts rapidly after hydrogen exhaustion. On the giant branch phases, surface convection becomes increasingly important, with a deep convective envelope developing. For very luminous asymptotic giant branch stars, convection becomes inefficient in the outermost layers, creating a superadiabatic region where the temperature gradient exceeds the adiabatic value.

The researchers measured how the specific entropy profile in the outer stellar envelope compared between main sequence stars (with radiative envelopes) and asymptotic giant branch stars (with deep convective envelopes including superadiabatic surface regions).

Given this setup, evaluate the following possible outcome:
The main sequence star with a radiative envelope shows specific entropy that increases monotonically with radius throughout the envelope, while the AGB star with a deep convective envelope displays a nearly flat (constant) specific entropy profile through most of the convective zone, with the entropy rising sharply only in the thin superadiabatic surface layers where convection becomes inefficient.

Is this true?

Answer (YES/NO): NO